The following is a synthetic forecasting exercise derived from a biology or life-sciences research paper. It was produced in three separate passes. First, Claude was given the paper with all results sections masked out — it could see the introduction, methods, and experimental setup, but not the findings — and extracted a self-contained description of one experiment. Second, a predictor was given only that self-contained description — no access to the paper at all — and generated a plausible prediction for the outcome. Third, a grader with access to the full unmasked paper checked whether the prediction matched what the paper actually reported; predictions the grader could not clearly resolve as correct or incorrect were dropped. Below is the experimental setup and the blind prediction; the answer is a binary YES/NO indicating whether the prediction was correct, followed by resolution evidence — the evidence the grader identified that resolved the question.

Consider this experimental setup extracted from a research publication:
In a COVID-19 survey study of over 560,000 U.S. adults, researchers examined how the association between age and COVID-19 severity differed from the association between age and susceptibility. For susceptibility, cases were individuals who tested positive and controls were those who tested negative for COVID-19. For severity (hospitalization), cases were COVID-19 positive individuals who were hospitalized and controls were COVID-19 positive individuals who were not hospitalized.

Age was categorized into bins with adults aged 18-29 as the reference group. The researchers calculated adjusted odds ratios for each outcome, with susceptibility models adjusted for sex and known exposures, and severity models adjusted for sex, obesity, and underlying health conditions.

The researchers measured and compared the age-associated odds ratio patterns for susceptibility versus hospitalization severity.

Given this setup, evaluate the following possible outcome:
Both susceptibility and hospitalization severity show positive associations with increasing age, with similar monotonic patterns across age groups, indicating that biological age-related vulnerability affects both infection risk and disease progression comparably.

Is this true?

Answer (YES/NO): NO